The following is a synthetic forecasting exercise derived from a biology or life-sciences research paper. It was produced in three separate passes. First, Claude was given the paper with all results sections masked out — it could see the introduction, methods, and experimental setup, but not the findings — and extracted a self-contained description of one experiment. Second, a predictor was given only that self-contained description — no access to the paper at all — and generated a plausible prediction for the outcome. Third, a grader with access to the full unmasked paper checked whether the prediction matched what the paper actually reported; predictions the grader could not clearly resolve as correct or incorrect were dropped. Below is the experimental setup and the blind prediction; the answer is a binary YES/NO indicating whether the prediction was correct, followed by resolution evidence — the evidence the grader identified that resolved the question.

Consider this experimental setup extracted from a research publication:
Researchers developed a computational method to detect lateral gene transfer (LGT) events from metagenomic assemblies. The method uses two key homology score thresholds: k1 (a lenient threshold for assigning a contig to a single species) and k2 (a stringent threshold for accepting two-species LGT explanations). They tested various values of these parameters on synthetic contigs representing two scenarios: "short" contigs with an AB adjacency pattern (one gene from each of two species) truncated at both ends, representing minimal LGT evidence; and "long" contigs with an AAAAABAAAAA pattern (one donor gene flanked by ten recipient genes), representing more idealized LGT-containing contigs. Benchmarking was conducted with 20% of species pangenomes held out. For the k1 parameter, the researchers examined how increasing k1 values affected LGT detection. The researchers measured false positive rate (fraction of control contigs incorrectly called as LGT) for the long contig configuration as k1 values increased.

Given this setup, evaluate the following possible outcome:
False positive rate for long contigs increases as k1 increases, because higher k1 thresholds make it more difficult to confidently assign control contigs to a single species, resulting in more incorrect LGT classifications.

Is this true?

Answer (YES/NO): YES